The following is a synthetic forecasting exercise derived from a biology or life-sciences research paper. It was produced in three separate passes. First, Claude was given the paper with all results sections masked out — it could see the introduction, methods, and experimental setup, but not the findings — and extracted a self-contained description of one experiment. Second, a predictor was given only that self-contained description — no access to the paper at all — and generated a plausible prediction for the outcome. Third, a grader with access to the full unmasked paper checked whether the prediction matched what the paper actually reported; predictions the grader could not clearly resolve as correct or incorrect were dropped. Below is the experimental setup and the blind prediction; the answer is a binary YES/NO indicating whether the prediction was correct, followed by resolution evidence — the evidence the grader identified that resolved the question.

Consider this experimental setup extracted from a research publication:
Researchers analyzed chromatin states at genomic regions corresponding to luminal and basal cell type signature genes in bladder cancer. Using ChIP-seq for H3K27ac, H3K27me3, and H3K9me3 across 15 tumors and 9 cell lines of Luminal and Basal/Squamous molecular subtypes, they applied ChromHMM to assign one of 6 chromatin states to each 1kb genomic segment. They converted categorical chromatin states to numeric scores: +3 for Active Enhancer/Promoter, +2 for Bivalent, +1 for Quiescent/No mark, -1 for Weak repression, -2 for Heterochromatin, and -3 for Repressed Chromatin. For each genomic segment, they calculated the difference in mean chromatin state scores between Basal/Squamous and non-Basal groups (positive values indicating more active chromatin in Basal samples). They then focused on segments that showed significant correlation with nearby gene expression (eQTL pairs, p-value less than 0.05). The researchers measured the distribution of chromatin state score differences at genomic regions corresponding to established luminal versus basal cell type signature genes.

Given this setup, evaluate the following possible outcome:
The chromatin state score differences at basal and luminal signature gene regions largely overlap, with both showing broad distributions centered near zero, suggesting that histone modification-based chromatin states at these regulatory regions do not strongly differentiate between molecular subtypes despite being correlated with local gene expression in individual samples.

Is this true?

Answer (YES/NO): NO